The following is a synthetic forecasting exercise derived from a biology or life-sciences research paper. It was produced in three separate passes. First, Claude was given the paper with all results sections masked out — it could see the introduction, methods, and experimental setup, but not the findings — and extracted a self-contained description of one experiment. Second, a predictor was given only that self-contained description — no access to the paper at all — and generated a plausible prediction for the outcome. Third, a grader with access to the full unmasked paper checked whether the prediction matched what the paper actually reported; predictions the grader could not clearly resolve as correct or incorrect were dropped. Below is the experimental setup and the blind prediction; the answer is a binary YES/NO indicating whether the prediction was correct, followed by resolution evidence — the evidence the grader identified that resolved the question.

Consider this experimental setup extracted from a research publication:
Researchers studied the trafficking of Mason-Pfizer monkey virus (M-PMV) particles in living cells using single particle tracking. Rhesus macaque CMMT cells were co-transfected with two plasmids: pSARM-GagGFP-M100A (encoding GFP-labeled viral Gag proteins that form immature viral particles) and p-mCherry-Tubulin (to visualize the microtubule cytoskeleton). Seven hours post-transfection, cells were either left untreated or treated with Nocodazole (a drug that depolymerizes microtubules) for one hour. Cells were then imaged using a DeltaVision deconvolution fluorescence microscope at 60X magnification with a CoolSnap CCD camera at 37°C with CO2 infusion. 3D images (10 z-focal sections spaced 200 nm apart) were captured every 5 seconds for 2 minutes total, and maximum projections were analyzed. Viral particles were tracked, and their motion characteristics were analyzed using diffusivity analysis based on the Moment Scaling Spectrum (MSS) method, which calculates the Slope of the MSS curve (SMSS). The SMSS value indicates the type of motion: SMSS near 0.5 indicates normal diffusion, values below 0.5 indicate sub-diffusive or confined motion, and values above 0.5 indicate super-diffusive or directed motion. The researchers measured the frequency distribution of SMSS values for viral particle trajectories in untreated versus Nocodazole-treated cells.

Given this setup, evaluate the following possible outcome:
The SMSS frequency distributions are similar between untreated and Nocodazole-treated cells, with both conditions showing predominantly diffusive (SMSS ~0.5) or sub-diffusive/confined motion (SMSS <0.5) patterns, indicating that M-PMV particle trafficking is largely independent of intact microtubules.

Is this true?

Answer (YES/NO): NO